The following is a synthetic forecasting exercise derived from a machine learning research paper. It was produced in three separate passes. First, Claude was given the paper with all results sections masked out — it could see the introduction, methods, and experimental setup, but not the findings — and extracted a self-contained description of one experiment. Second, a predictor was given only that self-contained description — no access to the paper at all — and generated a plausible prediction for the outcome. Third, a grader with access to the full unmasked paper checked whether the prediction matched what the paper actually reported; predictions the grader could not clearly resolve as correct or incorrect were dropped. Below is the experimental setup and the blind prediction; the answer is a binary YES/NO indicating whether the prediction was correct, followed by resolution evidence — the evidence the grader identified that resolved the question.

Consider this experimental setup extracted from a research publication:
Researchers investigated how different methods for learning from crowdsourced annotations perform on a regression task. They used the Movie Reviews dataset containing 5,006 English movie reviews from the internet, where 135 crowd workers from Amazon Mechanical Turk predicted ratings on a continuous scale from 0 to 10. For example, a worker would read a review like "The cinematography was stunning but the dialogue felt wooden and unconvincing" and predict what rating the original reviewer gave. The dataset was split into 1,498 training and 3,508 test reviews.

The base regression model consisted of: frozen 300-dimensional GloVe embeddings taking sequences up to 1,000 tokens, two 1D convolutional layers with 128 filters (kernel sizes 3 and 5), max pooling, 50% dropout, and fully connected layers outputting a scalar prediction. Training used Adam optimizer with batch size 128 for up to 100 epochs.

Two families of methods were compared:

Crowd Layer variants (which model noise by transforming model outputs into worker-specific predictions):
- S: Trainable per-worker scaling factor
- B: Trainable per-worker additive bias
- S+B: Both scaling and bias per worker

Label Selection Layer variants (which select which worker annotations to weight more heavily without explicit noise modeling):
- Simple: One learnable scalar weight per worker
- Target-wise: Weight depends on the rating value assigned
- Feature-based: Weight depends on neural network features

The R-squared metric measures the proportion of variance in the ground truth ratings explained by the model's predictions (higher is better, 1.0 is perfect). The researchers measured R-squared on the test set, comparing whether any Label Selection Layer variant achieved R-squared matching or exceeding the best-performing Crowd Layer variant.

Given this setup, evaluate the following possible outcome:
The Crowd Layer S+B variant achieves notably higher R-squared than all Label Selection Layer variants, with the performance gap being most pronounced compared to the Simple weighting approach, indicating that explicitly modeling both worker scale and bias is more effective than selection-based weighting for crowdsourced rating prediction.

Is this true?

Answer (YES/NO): NO